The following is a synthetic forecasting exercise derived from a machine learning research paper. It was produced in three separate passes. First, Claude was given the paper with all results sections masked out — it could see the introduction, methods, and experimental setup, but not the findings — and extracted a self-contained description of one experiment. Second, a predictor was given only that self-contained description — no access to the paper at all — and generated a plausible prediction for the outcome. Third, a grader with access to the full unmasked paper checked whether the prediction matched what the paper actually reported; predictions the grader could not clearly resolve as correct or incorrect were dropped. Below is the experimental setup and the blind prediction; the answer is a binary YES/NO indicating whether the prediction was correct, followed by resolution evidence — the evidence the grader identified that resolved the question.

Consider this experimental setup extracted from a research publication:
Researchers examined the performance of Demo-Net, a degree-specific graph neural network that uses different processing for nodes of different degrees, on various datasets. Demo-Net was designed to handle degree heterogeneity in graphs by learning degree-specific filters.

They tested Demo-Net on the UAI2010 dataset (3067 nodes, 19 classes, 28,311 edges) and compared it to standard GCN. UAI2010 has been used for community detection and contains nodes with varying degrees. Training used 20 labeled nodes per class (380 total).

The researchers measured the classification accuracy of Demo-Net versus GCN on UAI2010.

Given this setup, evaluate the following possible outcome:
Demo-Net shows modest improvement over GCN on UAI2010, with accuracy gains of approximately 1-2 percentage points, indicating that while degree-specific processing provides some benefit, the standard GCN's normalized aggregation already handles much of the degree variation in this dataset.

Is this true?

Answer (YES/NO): NO